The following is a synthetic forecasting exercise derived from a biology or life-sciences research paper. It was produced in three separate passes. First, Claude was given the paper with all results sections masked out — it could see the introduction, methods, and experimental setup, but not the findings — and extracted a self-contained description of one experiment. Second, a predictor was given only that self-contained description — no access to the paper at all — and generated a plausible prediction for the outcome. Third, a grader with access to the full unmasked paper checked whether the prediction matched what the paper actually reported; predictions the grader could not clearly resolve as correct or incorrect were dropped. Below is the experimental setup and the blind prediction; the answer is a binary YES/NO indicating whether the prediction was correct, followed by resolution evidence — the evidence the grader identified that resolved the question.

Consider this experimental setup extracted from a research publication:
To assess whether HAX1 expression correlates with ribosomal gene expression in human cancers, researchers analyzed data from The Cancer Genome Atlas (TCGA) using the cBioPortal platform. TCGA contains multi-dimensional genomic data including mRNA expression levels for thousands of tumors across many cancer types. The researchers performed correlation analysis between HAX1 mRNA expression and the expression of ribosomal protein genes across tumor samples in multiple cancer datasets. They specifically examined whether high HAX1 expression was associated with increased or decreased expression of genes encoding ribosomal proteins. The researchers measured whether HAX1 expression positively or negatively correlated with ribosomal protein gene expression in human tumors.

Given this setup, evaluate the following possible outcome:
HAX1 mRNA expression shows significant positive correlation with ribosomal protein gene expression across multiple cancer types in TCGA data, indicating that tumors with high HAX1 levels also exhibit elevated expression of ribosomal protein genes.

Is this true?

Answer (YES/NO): YES